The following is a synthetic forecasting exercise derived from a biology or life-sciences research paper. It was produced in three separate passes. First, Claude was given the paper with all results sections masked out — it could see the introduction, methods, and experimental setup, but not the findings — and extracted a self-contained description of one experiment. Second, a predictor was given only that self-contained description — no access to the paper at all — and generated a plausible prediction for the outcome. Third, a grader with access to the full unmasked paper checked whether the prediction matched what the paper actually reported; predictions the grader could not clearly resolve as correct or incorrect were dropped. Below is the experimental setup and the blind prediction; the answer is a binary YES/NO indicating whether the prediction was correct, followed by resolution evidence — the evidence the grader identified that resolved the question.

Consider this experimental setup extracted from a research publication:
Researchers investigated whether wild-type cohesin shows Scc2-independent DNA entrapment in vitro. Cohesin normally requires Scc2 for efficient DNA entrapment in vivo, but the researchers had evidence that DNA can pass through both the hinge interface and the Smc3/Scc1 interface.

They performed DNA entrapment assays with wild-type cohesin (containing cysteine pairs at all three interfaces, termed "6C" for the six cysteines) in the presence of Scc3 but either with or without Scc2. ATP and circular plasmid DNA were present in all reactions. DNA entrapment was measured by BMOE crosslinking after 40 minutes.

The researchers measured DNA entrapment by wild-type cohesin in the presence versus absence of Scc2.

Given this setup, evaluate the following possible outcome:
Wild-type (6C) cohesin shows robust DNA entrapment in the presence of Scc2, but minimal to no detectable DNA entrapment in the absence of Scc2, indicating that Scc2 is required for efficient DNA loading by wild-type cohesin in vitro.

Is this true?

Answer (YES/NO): NO